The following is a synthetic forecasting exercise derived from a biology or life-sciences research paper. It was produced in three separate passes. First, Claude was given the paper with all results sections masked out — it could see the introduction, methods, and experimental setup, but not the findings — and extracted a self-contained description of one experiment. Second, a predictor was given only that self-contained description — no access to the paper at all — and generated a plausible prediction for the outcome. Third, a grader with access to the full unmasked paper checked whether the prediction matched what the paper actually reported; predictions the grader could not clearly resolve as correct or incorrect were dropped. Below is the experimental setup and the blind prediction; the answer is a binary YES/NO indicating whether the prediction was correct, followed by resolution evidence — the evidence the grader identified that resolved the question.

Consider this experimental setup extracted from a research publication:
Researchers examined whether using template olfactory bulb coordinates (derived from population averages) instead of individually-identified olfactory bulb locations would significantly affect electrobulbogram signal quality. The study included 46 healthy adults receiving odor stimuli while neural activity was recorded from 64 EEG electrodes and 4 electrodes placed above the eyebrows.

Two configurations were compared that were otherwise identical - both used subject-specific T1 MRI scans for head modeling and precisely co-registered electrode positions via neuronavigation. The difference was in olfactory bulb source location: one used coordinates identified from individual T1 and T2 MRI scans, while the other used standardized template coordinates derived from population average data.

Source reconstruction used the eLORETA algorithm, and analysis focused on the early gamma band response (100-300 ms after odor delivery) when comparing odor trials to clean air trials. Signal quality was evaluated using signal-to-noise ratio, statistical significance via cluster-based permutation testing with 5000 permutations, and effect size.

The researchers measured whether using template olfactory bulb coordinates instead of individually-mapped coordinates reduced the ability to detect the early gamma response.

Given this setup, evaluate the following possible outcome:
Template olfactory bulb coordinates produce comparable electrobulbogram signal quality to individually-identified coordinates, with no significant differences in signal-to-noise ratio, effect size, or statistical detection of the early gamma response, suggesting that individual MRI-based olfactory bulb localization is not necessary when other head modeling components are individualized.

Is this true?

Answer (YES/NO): YES